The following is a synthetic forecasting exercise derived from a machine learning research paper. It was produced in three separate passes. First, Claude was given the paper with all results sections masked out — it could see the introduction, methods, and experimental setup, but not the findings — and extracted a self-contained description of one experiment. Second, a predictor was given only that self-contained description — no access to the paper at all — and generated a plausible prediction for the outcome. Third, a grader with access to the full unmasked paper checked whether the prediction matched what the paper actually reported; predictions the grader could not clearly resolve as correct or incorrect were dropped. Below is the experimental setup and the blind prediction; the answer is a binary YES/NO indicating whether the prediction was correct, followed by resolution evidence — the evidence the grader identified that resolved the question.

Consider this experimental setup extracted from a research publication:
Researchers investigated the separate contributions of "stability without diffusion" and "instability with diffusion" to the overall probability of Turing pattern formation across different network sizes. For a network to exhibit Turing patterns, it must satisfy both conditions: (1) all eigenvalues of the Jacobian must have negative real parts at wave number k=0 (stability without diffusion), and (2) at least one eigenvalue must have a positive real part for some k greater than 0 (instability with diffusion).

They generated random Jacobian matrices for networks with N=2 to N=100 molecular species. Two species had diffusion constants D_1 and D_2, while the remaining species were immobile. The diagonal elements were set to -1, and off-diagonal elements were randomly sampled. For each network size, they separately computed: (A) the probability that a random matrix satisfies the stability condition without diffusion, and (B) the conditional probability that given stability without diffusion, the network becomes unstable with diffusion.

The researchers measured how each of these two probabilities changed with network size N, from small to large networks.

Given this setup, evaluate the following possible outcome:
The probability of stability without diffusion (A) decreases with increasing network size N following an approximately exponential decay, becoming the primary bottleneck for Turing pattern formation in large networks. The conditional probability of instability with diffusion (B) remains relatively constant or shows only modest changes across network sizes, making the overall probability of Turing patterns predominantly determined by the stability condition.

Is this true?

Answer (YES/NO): NO